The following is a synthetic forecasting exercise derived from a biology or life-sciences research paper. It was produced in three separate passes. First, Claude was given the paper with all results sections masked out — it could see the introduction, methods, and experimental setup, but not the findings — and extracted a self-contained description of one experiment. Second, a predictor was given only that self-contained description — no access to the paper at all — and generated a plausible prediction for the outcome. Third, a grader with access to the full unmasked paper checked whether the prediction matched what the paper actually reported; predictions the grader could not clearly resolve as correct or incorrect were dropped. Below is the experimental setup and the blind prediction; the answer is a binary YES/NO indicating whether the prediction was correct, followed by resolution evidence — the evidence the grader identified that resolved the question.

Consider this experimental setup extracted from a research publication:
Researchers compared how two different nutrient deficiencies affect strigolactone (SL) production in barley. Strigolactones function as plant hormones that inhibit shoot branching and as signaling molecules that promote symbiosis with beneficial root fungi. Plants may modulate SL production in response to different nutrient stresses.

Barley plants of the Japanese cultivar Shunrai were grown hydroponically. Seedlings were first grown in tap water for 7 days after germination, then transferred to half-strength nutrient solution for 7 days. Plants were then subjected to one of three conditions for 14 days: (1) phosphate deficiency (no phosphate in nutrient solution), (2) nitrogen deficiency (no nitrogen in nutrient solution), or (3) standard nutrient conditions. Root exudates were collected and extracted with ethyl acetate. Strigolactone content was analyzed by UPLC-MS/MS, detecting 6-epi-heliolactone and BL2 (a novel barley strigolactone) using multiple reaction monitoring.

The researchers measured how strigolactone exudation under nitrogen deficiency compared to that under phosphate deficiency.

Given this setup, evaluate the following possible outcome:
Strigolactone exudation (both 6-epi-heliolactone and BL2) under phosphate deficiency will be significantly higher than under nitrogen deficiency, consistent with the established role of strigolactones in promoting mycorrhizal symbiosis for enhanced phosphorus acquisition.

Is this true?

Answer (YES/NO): NO